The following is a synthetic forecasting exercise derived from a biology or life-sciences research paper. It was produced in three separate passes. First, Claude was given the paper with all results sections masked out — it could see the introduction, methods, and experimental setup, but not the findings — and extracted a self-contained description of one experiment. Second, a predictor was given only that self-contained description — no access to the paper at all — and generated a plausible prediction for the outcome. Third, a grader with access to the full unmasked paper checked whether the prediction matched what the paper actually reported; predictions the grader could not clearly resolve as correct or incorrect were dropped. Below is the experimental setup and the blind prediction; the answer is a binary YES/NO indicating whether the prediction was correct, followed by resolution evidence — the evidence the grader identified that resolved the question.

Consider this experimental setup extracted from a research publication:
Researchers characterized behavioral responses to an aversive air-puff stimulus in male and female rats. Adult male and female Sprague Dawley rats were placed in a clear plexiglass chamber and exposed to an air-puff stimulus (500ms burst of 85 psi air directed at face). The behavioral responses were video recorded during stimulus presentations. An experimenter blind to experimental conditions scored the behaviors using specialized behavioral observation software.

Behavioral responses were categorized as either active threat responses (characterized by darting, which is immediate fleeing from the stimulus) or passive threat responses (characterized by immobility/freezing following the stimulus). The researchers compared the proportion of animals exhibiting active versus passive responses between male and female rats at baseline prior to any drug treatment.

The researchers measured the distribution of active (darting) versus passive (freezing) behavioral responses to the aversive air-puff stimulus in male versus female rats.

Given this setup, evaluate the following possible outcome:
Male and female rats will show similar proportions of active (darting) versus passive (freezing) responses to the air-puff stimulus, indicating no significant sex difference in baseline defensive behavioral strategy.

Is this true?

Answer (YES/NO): NO